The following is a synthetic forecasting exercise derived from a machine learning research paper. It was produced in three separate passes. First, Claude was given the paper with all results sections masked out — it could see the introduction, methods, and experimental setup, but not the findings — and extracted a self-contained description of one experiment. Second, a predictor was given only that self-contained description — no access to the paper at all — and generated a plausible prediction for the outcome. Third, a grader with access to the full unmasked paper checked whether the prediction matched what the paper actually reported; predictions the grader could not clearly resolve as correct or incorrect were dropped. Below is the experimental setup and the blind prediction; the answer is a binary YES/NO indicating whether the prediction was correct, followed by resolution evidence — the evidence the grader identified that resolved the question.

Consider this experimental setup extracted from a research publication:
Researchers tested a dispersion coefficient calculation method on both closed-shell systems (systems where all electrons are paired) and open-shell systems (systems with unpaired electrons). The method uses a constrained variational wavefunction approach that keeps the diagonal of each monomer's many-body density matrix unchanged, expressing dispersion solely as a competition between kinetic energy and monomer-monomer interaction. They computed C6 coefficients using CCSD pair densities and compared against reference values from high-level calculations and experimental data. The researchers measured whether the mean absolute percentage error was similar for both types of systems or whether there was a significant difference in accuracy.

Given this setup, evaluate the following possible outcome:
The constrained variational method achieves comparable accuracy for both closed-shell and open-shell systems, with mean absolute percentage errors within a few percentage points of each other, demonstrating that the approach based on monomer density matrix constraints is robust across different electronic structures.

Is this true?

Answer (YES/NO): NO